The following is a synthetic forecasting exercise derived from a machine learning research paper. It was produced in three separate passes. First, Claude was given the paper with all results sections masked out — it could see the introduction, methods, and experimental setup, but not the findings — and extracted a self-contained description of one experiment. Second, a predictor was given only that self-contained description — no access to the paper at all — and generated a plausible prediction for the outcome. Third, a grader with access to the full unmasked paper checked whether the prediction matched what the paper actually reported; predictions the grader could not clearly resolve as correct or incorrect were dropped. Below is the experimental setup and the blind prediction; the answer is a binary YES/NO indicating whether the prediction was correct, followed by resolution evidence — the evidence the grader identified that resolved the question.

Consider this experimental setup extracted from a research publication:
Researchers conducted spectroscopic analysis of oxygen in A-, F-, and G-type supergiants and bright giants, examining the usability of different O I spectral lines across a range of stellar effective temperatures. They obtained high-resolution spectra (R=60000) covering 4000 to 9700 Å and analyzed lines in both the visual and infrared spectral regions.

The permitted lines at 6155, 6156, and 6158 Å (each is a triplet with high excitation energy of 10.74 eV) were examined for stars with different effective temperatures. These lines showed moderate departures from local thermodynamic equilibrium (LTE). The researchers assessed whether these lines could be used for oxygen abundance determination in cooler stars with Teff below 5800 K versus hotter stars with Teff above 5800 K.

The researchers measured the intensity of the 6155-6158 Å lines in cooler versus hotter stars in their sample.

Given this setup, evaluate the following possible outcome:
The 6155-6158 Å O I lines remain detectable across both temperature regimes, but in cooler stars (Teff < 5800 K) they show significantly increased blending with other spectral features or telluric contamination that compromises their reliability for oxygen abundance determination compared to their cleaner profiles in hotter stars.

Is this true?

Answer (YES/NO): NO